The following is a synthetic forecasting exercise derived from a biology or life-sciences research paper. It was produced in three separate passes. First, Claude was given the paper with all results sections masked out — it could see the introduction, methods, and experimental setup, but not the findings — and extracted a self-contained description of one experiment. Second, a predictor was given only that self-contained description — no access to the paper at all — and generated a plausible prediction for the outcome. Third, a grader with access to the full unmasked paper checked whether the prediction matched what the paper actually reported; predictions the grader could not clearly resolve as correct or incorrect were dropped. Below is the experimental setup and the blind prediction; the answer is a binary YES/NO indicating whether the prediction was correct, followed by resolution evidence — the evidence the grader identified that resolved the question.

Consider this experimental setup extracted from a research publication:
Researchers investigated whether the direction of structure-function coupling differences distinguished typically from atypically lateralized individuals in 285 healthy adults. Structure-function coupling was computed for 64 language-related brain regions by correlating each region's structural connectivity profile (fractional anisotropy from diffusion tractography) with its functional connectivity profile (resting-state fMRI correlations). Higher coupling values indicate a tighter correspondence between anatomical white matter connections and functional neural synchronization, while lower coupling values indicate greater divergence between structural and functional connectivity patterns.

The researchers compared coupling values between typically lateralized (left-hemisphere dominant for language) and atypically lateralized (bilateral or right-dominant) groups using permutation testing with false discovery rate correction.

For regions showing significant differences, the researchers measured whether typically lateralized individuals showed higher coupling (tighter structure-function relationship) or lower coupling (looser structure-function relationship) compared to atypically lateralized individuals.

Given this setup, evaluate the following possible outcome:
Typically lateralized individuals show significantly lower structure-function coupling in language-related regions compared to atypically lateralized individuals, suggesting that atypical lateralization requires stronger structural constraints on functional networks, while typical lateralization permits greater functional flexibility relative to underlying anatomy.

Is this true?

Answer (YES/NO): NO